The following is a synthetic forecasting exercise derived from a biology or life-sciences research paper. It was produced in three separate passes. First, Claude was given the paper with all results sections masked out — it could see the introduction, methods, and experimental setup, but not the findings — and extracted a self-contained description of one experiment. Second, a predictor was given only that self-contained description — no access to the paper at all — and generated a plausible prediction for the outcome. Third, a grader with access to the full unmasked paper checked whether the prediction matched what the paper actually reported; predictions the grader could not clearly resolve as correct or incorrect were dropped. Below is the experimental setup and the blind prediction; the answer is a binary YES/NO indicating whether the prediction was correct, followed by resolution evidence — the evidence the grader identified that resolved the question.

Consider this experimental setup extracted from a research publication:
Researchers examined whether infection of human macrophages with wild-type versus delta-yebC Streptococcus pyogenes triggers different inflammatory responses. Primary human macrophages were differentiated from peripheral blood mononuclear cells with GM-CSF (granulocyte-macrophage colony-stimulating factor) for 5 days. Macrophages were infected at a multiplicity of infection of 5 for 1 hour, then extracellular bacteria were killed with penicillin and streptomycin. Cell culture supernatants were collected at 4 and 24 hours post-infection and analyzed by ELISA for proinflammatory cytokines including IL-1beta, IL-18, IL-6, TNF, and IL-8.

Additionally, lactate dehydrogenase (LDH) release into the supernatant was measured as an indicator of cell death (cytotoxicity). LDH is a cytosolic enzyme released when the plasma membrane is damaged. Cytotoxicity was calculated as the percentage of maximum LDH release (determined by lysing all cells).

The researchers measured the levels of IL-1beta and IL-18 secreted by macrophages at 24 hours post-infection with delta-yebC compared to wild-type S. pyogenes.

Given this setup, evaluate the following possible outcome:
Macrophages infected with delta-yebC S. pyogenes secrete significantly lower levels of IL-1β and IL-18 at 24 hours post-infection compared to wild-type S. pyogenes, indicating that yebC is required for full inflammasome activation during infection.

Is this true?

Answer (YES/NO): NO